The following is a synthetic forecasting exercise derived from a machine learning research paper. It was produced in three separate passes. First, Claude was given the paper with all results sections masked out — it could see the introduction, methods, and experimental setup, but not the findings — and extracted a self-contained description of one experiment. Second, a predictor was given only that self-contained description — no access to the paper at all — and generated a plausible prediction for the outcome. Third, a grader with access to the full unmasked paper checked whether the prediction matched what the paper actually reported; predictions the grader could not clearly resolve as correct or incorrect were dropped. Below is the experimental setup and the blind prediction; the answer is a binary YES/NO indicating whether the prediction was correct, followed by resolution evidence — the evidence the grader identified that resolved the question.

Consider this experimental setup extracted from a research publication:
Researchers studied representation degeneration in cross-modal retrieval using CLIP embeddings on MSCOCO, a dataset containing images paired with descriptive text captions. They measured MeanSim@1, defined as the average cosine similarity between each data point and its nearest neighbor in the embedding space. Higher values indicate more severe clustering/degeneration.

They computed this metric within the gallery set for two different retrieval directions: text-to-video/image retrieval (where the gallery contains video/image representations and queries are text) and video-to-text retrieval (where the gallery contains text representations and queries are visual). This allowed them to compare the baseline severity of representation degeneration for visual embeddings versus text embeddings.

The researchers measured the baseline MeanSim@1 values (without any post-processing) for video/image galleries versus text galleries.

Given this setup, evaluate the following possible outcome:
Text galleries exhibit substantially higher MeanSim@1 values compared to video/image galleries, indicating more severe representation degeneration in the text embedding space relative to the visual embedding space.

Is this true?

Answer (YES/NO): YES